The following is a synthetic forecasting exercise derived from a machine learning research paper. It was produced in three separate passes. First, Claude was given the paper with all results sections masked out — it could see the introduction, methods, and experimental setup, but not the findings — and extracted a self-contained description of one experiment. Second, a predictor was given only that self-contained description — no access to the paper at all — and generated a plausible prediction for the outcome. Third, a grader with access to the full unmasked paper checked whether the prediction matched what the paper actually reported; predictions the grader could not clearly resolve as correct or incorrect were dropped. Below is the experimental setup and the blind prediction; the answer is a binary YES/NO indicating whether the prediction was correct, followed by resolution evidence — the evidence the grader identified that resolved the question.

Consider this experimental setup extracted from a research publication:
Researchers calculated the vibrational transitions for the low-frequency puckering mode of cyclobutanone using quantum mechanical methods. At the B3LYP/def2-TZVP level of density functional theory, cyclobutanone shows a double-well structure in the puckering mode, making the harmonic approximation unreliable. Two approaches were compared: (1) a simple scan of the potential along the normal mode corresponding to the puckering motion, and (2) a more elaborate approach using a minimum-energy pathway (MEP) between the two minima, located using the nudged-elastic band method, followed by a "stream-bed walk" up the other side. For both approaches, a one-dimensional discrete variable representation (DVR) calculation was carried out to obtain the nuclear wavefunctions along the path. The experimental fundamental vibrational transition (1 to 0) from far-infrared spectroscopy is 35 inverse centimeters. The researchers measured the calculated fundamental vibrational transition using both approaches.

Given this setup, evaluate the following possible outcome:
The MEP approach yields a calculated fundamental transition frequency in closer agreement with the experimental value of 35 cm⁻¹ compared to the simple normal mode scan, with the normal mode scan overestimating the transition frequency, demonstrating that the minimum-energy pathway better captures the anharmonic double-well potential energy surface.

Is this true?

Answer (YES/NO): YES